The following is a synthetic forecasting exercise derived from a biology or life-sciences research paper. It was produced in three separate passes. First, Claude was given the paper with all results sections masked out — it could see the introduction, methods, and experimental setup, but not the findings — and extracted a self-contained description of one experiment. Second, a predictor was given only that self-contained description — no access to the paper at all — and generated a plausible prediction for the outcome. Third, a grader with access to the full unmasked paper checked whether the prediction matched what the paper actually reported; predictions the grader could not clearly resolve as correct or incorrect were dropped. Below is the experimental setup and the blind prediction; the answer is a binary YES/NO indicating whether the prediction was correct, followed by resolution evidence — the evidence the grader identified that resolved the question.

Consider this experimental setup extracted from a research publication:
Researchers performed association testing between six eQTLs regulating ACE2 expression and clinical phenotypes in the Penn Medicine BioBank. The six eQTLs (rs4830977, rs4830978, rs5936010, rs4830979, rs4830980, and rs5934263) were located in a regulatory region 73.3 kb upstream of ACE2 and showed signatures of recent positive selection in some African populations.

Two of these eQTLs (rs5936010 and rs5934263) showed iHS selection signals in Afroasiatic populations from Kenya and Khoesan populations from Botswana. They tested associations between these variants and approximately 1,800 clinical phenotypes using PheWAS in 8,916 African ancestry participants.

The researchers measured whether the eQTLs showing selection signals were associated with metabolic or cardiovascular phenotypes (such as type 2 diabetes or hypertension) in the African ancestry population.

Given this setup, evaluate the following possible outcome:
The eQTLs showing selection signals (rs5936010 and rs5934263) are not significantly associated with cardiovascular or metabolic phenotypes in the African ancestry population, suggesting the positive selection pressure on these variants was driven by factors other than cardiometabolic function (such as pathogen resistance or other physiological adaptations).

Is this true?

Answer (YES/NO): NO